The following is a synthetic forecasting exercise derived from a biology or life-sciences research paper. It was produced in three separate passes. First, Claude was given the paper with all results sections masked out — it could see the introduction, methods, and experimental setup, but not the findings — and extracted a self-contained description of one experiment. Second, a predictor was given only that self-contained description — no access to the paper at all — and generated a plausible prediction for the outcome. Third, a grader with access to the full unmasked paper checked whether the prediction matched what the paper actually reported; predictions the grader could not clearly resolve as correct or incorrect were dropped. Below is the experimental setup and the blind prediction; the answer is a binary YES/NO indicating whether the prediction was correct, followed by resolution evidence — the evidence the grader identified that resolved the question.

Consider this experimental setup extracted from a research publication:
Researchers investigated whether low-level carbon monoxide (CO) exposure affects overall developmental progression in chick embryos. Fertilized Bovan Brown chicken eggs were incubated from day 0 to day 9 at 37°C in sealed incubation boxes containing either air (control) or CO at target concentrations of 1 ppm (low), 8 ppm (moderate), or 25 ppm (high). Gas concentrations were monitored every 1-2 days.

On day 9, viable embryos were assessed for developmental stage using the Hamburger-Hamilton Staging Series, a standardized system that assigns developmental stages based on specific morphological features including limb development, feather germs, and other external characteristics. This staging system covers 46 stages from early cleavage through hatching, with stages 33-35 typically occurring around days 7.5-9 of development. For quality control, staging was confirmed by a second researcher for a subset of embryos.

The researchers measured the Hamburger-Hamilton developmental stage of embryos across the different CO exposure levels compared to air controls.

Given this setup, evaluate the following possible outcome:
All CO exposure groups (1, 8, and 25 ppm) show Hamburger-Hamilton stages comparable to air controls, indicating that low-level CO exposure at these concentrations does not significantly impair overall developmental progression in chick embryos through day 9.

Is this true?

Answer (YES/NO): YES